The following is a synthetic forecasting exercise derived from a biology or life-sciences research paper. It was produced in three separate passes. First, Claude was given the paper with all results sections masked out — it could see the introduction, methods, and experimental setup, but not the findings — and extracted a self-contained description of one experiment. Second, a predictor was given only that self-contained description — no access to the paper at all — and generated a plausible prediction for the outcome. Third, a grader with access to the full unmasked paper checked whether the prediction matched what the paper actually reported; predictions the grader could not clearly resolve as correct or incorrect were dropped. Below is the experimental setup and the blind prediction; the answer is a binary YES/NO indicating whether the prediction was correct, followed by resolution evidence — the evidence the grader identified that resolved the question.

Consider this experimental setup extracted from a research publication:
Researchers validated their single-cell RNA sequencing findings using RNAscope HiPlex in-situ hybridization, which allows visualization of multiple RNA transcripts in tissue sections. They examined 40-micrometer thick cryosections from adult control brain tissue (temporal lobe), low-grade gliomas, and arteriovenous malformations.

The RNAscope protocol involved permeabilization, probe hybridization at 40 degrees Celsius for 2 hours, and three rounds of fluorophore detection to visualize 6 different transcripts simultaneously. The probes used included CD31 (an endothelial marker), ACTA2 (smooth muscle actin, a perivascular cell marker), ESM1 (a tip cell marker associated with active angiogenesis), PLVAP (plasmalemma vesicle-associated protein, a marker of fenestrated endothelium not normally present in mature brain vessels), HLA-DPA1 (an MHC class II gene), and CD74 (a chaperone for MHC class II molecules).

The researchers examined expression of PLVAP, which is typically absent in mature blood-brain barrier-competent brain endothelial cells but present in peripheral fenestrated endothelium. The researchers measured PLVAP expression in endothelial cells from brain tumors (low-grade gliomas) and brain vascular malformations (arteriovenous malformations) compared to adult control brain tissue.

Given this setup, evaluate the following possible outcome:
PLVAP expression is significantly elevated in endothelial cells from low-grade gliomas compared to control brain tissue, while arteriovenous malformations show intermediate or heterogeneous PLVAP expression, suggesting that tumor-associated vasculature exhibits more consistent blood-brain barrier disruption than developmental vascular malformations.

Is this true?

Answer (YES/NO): NO